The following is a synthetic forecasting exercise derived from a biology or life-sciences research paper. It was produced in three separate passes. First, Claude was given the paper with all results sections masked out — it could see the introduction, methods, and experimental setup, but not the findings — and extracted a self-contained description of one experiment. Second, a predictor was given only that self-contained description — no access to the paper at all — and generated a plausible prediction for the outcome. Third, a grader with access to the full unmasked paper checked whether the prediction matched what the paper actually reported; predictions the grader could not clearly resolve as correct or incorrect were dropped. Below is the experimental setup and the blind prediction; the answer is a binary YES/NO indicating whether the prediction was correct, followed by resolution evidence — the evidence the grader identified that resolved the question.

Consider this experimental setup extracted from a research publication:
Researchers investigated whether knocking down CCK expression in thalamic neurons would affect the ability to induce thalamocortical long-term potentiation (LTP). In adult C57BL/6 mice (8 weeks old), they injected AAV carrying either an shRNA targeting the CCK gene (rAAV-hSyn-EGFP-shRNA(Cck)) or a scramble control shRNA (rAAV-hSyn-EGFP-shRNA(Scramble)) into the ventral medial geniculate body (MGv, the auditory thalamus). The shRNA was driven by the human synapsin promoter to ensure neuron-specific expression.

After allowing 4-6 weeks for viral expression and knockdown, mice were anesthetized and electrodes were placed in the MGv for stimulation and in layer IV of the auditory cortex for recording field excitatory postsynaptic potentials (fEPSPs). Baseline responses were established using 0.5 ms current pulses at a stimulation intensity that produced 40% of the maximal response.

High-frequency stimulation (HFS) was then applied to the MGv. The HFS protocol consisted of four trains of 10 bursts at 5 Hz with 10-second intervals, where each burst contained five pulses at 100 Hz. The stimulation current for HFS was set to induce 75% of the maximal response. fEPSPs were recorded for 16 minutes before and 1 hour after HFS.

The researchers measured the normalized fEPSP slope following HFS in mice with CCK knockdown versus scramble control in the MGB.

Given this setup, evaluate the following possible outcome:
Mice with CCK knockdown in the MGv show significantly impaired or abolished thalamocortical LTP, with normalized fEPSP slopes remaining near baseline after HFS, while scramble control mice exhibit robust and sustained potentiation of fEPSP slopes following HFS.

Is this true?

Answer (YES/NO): YES